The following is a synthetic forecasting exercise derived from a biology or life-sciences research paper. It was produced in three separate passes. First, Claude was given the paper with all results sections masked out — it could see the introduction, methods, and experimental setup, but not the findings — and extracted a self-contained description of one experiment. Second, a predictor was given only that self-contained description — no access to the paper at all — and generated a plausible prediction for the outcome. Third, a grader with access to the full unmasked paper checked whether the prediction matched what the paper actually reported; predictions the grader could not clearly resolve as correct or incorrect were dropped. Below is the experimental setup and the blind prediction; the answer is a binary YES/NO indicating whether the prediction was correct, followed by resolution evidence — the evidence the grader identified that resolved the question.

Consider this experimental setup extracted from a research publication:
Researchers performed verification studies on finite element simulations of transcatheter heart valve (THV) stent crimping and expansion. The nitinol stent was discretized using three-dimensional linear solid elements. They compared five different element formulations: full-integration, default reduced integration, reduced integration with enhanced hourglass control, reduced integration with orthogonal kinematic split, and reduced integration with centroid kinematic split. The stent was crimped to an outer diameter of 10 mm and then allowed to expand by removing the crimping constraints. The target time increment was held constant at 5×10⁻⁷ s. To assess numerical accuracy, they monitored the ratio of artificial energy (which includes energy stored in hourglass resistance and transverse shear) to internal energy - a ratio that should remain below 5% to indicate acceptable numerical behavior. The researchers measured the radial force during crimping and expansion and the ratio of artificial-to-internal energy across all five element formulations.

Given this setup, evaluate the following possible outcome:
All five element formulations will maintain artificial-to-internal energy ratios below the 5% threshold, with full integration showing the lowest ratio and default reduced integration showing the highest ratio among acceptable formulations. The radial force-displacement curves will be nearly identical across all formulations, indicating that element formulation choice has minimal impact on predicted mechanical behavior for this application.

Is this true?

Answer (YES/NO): NO